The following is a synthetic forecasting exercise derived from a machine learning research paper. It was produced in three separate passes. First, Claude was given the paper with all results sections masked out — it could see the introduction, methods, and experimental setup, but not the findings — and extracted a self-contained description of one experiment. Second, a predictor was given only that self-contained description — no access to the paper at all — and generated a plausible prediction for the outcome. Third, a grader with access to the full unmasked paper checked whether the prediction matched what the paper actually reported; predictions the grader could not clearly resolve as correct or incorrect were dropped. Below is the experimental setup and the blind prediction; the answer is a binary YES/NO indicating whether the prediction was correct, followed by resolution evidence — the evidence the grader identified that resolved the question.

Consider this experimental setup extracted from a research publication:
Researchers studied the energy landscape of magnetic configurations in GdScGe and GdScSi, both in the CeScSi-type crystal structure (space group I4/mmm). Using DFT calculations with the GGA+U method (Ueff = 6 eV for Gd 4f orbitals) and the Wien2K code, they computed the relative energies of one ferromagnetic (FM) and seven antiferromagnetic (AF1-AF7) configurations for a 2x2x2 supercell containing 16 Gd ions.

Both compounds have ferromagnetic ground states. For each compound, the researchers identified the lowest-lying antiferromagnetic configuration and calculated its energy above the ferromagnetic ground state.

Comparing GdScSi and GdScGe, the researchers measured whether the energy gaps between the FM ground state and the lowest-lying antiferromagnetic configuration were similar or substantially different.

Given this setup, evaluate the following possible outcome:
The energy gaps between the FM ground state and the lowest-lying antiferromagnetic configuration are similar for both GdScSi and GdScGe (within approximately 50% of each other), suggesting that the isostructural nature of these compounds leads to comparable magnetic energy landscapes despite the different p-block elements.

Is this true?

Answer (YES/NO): YES